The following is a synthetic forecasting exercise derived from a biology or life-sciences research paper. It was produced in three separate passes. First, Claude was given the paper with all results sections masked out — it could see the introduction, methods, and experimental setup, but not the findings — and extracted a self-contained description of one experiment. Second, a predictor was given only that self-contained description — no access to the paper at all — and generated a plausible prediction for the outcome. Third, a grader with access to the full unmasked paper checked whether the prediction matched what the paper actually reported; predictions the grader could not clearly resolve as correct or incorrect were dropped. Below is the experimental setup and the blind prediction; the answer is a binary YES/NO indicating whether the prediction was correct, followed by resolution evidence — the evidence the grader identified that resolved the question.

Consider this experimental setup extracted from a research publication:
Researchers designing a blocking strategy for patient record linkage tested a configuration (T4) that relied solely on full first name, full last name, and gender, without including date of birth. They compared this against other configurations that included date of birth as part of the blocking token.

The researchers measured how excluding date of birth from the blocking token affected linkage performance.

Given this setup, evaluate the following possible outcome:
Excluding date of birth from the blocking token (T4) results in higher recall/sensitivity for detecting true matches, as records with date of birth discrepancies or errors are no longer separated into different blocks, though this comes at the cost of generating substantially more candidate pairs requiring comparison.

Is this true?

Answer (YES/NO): NO